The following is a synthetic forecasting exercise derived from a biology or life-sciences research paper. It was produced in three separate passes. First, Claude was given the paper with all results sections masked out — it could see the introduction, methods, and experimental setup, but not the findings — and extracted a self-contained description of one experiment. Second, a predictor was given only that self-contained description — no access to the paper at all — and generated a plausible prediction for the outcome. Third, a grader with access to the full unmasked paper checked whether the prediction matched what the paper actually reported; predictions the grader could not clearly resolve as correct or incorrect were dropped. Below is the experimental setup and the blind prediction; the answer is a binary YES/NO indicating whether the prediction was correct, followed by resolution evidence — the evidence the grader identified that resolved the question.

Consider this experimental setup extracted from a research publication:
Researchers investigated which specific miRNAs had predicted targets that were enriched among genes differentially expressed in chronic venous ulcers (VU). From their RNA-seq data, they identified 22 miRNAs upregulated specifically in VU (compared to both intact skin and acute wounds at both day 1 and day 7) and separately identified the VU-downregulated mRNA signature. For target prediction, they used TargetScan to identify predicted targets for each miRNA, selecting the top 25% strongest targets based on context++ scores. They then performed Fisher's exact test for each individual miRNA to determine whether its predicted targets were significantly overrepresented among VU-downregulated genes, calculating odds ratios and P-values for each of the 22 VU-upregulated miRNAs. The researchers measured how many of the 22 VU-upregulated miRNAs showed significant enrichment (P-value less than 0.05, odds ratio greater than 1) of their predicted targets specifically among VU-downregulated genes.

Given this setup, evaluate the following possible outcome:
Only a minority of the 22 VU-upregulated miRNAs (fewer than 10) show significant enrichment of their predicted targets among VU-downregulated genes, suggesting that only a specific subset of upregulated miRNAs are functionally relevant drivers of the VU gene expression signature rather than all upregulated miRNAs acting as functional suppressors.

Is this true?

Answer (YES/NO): YES